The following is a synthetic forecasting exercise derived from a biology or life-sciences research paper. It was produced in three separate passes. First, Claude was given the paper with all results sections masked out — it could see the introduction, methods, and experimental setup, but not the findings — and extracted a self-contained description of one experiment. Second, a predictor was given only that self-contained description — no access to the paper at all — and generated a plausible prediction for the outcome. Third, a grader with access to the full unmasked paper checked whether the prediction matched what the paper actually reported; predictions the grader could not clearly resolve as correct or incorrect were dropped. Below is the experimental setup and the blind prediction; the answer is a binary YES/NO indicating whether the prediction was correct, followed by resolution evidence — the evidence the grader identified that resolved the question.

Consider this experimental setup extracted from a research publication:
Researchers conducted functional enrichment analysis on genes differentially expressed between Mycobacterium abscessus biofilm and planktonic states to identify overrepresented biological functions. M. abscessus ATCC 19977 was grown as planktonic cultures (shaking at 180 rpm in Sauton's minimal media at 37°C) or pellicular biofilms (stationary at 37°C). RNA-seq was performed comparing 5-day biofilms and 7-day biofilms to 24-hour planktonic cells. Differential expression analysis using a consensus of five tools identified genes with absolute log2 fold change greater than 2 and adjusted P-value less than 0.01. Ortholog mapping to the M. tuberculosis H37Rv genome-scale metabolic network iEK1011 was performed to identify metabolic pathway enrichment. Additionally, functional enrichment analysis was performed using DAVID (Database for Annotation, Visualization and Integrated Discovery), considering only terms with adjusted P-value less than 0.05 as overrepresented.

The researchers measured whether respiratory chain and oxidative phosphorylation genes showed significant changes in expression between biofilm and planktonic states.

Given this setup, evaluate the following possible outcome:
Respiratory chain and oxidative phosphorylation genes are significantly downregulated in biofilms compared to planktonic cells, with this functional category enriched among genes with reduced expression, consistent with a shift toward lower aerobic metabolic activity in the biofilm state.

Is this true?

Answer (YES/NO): YES